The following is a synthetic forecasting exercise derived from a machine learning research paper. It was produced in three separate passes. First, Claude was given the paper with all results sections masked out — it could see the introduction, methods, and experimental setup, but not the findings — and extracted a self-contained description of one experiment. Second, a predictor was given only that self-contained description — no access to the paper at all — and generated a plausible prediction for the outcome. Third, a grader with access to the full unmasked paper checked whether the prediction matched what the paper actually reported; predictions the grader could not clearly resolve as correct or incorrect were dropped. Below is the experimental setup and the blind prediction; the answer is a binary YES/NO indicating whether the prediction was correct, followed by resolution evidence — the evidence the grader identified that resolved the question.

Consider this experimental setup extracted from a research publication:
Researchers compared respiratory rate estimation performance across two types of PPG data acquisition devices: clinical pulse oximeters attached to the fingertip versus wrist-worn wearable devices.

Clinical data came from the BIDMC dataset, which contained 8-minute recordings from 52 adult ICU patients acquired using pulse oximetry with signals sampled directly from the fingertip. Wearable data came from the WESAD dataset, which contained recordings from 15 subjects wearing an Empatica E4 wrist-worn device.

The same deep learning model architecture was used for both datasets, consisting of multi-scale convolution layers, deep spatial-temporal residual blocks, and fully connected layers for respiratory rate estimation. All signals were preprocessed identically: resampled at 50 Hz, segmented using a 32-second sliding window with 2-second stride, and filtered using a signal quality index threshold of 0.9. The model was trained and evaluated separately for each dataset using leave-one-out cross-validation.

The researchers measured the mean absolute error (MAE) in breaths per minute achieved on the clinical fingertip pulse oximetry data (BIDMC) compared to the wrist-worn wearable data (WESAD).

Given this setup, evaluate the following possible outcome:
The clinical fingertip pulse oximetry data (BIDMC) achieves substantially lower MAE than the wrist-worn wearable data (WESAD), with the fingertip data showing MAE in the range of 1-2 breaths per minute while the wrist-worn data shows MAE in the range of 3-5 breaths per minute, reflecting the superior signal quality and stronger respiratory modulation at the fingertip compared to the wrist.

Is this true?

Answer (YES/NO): NO